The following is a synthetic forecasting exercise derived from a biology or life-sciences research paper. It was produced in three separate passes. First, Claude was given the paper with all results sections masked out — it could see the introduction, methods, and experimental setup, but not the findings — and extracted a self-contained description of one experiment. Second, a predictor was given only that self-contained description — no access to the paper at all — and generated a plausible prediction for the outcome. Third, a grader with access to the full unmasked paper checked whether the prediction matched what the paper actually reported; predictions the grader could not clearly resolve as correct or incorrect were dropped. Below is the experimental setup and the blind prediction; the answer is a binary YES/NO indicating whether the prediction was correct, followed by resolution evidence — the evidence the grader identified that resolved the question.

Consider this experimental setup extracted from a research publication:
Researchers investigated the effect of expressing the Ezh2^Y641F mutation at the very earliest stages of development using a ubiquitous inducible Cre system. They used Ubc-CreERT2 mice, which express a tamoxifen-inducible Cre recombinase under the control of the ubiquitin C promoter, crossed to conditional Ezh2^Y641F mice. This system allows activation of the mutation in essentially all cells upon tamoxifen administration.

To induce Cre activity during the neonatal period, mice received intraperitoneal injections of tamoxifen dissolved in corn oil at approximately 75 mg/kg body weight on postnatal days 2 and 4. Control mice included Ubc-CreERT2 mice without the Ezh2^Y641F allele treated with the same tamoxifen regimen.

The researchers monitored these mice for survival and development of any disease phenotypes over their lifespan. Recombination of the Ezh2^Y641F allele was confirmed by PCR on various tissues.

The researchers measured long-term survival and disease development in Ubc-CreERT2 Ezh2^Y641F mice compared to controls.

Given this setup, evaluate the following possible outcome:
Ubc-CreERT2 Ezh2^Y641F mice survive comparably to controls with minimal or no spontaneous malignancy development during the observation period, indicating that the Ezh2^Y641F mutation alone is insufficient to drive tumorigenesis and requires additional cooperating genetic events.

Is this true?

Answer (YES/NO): NO